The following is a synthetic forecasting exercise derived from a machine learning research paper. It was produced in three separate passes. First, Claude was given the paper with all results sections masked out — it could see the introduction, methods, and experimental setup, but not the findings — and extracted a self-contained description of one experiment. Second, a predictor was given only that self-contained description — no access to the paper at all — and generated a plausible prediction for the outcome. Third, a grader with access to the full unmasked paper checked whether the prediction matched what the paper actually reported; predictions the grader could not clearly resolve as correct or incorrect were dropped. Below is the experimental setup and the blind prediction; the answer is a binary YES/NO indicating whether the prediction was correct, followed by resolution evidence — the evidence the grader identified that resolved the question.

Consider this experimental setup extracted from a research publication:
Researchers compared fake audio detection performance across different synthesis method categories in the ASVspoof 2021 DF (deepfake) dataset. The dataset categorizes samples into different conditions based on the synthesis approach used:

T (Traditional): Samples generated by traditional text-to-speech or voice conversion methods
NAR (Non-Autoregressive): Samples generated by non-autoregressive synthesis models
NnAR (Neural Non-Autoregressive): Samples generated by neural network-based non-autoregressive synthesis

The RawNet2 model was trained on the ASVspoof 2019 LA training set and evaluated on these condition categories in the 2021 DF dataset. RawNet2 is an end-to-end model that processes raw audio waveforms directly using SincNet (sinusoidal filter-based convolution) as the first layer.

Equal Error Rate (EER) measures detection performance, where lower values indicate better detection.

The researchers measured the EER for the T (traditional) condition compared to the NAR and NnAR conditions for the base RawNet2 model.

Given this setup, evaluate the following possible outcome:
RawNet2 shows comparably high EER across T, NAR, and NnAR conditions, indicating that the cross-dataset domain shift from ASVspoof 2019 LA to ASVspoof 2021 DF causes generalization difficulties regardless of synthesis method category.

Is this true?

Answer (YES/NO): NO